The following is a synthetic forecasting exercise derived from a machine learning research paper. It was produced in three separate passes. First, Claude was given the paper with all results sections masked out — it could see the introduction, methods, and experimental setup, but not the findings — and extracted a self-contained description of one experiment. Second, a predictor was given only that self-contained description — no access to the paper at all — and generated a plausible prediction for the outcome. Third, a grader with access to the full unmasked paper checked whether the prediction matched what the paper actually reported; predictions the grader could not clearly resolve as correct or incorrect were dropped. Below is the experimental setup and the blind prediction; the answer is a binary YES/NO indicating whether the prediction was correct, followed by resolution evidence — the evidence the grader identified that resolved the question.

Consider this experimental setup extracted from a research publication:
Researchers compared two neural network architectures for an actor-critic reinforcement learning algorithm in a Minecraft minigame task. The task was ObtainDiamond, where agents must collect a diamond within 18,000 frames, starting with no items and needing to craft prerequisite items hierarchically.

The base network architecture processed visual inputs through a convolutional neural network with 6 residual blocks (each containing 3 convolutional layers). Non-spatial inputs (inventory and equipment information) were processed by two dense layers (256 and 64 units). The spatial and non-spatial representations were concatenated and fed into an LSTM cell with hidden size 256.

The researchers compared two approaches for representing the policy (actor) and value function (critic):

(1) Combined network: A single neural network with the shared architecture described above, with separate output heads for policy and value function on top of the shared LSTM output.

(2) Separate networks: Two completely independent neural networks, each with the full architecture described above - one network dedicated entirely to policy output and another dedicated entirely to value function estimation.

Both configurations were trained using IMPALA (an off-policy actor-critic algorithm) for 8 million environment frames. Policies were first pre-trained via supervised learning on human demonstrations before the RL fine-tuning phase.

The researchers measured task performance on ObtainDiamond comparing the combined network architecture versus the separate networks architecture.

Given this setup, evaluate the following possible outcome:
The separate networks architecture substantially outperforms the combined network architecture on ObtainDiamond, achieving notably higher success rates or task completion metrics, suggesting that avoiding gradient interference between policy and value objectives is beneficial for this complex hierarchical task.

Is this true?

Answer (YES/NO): YES